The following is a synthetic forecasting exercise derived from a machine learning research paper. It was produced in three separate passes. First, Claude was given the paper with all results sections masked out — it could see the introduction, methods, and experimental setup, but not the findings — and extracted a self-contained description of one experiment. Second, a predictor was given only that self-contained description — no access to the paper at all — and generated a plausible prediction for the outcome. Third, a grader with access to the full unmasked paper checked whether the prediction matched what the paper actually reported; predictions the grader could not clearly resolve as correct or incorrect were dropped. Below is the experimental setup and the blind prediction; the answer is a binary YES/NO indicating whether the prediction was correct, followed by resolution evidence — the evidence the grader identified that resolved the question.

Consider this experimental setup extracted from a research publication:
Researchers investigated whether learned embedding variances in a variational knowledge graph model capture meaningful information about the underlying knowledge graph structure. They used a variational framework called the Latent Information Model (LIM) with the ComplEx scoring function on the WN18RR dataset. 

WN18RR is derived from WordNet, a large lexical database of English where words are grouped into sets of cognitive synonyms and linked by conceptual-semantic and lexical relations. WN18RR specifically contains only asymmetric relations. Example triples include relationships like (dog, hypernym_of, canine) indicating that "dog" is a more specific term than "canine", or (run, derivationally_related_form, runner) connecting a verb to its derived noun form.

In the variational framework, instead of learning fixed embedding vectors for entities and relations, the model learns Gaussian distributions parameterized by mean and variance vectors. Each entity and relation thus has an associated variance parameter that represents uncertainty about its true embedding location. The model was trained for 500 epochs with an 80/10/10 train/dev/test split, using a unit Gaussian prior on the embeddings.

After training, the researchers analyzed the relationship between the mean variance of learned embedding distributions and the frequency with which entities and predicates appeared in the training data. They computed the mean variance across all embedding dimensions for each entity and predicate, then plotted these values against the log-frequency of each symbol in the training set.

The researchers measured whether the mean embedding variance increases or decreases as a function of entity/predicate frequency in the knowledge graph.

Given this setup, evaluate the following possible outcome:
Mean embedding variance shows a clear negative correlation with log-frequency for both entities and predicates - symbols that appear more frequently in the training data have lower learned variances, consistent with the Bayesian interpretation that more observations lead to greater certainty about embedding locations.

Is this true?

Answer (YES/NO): NO